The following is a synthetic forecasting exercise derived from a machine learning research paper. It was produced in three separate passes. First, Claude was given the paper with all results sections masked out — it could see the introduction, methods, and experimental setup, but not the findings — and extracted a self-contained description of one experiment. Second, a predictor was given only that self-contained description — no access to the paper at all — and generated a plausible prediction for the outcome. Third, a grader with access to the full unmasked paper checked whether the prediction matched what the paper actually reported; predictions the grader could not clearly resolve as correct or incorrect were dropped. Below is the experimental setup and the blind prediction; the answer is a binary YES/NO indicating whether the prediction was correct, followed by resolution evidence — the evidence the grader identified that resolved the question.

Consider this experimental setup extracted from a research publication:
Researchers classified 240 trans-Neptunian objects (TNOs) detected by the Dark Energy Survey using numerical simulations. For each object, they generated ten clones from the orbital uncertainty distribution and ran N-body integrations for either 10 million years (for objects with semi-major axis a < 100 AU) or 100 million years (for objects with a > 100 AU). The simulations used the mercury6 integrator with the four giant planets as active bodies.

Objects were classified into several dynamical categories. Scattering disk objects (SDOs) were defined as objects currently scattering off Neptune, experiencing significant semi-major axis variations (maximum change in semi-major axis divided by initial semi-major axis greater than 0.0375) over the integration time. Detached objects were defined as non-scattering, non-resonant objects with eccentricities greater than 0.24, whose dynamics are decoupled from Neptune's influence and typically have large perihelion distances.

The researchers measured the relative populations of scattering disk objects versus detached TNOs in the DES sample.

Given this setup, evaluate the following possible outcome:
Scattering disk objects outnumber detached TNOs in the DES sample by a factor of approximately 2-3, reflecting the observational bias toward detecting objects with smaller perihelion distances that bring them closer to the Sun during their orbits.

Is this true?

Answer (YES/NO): NO